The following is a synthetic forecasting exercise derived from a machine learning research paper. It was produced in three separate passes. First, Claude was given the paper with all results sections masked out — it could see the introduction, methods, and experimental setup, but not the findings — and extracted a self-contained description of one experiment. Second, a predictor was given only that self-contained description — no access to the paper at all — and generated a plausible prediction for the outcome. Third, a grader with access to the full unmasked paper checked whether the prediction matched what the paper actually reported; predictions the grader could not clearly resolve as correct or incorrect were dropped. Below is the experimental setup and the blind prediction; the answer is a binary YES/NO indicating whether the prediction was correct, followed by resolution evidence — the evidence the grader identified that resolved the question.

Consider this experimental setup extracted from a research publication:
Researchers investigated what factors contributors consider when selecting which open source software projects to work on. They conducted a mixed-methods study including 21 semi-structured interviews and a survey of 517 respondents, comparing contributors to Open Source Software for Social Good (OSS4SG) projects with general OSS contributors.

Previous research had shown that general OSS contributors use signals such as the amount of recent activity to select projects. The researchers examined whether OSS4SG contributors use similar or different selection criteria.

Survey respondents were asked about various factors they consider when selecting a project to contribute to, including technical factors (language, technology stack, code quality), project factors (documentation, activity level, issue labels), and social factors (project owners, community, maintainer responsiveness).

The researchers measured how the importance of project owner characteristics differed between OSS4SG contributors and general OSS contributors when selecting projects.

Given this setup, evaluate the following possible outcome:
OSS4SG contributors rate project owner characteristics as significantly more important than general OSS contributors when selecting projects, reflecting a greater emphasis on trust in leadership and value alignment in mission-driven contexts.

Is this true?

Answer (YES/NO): YES